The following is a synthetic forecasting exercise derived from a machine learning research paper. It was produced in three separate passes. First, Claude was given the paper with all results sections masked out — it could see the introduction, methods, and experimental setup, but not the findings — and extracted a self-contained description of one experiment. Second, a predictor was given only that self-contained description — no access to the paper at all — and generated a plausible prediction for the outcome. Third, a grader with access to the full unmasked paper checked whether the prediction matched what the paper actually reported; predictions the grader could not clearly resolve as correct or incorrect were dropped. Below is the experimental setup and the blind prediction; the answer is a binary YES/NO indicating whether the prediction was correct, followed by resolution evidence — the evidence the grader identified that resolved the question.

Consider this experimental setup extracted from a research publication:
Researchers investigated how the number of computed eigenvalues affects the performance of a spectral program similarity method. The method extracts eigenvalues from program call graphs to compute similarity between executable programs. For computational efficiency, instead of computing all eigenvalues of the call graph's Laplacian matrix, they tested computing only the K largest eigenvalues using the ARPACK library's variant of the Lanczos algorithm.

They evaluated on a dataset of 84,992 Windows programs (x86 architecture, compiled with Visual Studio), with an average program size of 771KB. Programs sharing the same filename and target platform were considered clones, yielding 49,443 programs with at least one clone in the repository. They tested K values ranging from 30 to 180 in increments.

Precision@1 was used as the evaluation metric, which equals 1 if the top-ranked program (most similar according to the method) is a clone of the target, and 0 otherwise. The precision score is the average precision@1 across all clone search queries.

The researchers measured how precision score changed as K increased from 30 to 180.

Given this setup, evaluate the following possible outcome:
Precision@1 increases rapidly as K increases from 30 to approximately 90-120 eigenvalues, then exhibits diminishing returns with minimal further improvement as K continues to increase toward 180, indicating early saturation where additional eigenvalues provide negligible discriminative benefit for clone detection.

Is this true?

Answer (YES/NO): NO